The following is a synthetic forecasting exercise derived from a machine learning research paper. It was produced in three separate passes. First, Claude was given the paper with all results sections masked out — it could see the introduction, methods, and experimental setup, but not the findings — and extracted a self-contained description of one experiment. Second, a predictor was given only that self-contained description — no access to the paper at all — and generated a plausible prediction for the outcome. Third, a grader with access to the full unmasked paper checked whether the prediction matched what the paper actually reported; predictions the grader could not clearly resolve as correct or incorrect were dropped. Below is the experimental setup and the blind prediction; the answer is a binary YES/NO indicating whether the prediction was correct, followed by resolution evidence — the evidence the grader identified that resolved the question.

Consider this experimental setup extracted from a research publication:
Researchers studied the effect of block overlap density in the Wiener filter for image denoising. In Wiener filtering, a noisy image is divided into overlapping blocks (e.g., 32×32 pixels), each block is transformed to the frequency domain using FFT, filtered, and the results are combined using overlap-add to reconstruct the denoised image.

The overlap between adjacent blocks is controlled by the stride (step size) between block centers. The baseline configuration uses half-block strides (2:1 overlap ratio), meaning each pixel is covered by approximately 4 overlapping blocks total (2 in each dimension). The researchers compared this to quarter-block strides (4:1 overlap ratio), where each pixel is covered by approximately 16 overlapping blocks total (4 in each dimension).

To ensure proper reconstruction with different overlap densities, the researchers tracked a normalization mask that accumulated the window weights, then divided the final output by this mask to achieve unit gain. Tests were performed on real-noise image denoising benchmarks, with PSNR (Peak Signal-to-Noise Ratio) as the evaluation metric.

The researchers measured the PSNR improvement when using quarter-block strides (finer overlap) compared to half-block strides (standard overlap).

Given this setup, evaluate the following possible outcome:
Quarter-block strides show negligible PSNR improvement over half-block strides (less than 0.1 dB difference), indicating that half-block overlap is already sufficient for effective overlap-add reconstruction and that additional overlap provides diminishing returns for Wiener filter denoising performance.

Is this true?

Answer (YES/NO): NO